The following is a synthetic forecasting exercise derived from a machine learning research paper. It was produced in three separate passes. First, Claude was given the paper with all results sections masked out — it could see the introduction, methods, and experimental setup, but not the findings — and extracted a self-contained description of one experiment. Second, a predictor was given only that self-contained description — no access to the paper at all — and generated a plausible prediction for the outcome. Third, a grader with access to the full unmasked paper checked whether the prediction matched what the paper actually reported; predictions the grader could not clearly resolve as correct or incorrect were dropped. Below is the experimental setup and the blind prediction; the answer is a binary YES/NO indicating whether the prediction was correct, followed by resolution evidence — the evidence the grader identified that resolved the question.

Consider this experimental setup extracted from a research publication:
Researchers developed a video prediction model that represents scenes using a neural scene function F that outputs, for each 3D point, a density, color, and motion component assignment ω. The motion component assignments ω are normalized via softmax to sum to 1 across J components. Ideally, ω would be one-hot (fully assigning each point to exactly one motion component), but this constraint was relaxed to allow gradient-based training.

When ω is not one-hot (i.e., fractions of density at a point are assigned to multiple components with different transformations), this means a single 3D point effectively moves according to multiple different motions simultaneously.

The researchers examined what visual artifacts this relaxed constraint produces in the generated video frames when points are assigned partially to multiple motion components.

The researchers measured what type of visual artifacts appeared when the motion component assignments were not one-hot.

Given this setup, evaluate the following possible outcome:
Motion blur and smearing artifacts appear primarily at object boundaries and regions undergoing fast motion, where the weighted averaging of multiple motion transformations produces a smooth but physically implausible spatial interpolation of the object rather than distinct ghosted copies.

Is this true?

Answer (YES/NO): NO